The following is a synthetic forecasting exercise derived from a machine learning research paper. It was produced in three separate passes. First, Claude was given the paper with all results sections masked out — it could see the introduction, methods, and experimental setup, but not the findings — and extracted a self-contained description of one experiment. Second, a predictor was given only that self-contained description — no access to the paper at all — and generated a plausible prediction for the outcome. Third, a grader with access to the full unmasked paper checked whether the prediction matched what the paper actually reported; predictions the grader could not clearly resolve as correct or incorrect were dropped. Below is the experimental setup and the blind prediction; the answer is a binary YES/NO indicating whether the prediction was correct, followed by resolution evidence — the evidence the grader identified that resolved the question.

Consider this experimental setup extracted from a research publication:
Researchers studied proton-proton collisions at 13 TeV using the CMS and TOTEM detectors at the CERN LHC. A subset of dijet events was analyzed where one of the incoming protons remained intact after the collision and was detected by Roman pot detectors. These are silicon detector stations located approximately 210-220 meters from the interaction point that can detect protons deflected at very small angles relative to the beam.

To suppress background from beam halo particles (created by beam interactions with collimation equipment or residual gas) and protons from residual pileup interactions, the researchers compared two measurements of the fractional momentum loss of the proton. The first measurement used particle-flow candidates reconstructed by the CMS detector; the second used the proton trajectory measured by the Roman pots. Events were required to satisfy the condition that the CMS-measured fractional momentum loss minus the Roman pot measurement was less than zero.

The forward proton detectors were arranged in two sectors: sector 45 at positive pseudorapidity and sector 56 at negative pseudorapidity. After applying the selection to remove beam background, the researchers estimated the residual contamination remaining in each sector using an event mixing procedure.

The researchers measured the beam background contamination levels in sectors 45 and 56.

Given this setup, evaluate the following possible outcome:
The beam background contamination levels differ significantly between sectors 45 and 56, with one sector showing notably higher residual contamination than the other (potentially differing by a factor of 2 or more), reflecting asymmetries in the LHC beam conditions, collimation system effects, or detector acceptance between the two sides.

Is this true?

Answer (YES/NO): NO